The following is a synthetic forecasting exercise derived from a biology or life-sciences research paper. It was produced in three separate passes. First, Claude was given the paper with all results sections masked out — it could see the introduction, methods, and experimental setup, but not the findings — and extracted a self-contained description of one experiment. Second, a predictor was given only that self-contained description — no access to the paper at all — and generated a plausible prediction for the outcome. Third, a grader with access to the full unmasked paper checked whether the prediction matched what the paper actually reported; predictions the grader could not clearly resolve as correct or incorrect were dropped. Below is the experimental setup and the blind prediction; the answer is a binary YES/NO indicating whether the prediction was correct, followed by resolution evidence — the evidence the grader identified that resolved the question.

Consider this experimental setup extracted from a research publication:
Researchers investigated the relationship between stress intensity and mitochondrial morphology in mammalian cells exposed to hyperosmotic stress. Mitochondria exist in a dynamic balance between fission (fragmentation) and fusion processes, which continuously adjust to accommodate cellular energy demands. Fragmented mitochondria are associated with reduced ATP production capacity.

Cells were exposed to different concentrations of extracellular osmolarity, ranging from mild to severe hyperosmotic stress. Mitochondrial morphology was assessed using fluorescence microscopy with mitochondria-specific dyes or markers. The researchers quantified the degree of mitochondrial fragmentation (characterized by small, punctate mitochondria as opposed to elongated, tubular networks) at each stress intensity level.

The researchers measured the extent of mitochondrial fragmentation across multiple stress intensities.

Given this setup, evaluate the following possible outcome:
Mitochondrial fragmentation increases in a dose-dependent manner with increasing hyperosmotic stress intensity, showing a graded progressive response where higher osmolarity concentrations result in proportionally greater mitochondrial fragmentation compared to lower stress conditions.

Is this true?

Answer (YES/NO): YES